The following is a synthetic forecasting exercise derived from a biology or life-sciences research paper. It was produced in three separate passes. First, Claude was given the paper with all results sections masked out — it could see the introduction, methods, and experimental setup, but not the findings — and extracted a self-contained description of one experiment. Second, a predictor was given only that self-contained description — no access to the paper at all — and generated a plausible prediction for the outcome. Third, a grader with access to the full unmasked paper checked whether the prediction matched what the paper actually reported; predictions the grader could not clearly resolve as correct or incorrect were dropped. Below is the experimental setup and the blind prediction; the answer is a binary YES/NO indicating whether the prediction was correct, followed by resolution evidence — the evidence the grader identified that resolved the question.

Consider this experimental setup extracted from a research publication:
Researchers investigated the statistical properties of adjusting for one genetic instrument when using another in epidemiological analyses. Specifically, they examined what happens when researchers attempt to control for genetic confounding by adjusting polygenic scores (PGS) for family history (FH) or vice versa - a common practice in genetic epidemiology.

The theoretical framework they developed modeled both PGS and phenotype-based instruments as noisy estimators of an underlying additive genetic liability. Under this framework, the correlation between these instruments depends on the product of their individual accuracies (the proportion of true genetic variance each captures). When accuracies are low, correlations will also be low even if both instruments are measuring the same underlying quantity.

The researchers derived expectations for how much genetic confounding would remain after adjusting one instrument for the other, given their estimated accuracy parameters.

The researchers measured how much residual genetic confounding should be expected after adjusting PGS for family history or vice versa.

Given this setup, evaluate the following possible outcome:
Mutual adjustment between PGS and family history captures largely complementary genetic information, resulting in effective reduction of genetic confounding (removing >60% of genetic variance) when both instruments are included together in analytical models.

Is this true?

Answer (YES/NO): NO